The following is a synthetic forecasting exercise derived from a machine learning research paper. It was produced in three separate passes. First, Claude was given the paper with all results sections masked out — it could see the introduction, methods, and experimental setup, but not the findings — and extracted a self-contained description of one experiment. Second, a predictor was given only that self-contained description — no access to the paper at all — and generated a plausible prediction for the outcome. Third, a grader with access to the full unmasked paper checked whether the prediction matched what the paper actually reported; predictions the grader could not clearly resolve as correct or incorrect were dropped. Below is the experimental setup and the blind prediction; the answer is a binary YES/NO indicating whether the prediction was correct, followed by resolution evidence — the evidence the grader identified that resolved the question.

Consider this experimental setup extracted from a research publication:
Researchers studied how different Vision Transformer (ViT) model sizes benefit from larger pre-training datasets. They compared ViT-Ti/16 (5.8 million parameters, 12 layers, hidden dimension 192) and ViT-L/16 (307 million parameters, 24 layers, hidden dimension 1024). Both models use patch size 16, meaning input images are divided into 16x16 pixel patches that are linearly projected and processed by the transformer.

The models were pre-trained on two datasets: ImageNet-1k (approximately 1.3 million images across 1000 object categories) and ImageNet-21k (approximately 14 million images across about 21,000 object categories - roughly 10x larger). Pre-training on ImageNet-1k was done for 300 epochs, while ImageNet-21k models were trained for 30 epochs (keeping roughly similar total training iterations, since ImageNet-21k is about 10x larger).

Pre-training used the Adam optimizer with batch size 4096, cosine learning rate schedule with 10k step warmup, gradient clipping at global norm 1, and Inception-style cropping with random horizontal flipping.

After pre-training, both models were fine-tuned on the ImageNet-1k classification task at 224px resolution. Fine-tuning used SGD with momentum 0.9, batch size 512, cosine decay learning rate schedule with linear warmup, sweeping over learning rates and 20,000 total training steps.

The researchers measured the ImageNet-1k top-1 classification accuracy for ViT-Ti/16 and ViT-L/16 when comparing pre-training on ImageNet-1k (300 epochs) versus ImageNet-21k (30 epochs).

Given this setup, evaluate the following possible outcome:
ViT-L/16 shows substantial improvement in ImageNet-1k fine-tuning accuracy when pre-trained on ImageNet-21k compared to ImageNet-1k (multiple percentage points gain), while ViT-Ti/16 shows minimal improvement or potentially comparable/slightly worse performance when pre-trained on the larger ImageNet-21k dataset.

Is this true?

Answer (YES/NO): YES